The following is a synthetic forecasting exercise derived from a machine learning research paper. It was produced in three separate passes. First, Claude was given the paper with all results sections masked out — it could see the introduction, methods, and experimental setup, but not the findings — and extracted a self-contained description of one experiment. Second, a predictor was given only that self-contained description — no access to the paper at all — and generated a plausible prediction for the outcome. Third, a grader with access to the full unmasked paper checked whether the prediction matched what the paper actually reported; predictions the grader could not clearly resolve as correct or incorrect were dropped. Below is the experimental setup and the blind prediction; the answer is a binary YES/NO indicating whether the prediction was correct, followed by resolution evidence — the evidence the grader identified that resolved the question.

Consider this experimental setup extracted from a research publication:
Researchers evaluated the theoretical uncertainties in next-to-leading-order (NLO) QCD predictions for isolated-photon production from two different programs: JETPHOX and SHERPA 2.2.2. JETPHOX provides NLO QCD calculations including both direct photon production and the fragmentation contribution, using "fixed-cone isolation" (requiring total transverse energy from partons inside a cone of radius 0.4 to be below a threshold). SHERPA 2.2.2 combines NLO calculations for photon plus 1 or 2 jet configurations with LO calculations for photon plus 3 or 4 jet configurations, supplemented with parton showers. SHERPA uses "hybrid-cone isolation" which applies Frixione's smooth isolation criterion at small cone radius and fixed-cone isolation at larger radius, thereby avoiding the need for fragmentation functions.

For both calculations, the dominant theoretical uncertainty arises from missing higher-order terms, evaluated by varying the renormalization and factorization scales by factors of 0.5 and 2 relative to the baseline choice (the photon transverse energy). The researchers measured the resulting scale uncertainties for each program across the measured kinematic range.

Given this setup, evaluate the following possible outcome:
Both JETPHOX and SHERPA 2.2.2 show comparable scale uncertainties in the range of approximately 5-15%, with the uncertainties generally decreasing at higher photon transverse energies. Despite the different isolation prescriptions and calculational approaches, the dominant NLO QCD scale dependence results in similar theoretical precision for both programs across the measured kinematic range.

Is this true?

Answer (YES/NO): NO